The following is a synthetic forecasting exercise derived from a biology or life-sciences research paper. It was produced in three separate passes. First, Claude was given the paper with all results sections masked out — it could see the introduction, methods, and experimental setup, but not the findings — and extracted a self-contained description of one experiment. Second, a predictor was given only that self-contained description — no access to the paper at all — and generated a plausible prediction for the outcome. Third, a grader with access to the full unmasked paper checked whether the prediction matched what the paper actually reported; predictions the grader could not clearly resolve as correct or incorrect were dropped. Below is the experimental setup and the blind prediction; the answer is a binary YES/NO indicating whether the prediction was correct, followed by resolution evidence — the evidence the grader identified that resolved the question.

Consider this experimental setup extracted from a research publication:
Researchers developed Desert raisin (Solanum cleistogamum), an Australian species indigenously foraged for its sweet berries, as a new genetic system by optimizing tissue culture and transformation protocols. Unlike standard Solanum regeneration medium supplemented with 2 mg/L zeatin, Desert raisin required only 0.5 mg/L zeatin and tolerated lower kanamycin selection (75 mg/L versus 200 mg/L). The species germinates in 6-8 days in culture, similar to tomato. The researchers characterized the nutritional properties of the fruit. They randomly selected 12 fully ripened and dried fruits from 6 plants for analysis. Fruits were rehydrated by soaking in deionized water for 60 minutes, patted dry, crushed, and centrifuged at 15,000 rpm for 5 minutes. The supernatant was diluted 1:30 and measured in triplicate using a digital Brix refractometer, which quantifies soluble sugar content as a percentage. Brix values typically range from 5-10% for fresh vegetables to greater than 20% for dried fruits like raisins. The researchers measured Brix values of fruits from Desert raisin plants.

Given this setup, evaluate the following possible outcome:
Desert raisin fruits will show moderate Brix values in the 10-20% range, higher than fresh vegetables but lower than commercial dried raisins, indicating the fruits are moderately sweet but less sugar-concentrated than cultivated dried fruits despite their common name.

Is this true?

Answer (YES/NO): NO